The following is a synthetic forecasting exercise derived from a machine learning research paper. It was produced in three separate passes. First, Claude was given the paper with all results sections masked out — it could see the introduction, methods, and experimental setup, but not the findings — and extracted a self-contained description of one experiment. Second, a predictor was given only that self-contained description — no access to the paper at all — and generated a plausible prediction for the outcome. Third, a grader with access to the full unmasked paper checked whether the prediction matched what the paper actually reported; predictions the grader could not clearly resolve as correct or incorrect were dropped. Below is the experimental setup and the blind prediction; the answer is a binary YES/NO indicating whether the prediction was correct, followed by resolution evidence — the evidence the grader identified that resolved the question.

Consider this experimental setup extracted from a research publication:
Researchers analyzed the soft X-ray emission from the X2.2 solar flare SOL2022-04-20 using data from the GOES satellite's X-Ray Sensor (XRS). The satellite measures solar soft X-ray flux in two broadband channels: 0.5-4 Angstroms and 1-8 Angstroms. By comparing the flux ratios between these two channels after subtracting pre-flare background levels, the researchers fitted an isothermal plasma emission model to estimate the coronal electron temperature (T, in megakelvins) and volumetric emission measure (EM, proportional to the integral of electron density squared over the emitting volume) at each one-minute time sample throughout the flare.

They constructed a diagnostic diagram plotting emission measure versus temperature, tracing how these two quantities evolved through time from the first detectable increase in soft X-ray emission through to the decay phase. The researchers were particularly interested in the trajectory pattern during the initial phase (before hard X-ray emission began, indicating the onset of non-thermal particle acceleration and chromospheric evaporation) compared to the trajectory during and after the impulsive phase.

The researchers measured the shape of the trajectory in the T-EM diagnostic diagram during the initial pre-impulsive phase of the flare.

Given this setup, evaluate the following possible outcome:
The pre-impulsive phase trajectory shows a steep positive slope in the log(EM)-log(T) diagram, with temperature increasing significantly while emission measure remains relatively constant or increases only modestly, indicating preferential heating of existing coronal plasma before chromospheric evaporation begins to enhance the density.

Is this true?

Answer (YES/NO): NO